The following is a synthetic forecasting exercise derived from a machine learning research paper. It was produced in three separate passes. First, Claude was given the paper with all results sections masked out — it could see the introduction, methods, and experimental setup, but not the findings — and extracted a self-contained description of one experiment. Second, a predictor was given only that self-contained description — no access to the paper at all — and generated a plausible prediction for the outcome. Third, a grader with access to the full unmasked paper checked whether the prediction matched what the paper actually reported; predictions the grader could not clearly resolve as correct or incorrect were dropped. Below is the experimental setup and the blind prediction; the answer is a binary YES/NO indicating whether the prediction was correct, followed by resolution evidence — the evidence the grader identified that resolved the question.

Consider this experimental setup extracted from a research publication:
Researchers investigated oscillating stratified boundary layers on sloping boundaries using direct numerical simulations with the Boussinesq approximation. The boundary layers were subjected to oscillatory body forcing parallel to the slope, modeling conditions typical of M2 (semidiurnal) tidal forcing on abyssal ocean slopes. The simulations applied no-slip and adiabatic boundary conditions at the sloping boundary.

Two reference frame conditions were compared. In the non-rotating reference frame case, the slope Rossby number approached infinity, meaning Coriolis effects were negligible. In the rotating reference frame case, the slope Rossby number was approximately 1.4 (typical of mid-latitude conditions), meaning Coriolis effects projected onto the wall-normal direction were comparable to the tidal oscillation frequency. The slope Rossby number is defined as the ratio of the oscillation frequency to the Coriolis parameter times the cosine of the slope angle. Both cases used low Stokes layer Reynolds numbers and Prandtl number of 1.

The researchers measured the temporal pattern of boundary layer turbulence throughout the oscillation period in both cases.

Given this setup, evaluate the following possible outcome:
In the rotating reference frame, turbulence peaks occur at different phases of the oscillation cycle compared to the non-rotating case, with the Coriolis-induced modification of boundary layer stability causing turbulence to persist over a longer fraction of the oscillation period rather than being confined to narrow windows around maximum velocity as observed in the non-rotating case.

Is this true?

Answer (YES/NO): NO